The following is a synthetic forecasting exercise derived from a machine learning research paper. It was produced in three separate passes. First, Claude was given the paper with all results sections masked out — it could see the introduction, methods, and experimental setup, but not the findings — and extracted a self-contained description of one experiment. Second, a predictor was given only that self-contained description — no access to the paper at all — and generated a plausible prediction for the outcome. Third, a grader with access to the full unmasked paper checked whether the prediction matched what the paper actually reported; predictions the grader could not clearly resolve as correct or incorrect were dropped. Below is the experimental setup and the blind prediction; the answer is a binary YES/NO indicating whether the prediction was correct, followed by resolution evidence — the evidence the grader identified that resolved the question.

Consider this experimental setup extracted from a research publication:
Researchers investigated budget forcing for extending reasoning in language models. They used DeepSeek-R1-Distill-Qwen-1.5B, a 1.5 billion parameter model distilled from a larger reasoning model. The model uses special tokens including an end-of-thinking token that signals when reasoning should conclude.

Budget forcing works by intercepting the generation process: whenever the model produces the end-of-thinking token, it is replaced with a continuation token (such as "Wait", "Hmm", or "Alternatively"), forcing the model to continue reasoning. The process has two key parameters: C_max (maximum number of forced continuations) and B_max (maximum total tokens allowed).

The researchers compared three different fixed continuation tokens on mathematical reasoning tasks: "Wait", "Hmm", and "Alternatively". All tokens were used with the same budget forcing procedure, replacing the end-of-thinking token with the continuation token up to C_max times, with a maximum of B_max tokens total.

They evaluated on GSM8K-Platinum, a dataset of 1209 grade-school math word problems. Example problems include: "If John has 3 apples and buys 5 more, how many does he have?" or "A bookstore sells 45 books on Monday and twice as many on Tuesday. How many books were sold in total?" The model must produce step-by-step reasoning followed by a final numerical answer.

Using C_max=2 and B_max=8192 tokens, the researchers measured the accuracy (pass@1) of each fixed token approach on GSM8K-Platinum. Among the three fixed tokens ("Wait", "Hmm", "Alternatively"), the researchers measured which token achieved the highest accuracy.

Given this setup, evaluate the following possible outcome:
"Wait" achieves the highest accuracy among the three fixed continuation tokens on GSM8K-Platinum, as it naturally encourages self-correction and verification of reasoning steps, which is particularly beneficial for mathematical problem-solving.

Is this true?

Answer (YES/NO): YES